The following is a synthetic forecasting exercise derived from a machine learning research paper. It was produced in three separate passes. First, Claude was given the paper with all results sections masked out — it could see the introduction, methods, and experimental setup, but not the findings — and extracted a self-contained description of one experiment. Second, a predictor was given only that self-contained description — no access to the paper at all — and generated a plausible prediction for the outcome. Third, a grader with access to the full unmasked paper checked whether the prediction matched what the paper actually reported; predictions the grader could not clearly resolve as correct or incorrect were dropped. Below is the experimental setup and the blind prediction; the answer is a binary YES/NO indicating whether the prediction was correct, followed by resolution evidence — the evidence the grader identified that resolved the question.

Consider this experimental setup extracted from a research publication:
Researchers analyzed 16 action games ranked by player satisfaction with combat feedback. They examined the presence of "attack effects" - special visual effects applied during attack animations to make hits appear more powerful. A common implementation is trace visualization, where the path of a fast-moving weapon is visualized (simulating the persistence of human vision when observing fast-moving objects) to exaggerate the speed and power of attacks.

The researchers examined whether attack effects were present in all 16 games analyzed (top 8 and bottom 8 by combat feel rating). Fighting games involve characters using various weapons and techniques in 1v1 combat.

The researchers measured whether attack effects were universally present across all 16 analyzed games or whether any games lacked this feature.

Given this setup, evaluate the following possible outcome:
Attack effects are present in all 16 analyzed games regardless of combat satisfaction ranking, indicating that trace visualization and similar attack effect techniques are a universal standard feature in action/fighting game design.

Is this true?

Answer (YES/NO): NO